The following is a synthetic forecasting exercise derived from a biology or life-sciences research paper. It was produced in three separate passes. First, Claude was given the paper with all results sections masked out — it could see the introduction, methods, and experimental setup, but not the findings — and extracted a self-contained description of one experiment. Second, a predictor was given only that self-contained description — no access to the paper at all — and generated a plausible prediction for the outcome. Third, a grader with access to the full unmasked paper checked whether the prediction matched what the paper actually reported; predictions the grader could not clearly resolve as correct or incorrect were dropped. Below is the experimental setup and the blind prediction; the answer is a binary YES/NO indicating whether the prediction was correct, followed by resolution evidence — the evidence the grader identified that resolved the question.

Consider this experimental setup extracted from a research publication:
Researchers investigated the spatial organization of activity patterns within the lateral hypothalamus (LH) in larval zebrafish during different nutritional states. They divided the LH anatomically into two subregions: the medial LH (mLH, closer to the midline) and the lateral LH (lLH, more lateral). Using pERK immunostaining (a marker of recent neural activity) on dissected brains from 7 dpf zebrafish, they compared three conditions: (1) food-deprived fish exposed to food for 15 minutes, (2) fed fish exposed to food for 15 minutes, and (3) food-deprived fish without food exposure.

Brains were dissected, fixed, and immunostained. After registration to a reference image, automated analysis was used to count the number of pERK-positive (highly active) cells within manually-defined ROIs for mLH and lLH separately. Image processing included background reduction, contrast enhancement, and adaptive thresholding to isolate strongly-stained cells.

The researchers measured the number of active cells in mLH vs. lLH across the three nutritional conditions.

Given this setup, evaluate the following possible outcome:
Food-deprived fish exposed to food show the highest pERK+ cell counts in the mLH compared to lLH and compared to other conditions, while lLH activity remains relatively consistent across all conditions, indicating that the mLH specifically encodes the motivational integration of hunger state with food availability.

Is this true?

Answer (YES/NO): NO